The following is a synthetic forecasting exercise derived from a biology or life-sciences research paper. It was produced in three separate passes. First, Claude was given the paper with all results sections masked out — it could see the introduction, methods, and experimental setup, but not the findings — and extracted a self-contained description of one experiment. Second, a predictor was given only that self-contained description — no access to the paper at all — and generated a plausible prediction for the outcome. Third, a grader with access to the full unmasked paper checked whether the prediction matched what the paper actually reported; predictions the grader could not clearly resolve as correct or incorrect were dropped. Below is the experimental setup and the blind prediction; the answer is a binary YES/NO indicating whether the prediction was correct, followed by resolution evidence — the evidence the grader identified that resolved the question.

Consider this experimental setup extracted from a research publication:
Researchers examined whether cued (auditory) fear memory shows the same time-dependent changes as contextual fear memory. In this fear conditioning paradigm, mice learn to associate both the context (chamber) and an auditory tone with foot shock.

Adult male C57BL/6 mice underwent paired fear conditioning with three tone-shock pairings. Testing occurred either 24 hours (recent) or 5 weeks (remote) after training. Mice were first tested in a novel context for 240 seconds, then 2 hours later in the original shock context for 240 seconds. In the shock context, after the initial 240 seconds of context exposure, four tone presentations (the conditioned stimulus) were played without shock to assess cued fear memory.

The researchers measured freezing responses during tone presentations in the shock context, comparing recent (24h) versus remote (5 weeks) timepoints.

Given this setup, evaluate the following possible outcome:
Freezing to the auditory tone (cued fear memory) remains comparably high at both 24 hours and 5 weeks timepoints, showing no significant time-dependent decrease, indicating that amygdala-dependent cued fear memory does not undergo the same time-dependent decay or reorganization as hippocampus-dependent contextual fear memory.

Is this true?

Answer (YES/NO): YES